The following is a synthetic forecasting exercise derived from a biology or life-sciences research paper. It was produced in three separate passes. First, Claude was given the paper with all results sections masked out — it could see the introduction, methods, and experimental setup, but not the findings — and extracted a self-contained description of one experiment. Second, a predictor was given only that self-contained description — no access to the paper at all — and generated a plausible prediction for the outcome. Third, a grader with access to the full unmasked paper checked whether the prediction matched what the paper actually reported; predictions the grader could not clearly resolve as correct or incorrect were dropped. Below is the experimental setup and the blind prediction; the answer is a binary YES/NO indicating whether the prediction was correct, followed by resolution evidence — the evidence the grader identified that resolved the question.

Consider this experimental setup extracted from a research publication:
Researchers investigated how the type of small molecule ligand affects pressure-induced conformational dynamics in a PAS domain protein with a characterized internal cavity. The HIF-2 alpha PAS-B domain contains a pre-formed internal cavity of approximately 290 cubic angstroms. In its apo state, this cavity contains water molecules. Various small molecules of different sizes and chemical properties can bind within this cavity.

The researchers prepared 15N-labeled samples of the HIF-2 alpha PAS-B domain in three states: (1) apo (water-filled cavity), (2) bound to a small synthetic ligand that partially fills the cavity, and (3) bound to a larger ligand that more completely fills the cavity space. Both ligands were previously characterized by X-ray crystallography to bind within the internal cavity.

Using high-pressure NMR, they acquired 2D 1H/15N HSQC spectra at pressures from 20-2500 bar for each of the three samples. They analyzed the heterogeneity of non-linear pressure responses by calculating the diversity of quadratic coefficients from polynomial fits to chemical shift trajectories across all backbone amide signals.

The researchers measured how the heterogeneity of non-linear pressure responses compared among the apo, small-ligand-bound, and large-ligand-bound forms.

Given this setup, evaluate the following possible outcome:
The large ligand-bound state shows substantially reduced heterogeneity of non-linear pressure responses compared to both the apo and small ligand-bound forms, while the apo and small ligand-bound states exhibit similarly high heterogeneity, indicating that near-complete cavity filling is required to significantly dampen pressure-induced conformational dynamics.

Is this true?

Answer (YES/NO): NO